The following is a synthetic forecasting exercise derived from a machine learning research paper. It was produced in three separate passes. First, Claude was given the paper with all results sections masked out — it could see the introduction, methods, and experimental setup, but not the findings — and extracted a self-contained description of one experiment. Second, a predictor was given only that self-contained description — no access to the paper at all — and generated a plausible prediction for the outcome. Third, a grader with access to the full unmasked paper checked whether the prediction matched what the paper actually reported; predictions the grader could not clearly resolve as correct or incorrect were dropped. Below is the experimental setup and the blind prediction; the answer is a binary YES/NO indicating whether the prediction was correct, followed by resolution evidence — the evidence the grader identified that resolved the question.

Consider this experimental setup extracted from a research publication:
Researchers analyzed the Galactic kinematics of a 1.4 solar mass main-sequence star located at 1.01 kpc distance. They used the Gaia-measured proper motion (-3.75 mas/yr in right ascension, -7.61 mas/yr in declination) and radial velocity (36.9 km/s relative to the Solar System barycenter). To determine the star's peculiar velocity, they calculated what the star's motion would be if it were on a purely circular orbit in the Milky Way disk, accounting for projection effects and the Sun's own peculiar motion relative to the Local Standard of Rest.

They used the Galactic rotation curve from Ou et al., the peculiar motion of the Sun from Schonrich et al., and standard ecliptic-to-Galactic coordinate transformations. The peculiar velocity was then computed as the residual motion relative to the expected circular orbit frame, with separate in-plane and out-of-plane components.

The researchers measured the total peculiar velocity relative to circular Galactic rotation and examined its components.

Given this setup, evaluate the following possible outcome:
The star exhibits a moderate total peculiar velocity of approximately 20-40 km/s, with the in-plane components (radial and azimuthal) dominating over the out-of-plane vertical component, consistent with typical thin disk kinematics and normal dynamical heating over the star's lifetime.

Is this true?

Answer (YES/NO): NO